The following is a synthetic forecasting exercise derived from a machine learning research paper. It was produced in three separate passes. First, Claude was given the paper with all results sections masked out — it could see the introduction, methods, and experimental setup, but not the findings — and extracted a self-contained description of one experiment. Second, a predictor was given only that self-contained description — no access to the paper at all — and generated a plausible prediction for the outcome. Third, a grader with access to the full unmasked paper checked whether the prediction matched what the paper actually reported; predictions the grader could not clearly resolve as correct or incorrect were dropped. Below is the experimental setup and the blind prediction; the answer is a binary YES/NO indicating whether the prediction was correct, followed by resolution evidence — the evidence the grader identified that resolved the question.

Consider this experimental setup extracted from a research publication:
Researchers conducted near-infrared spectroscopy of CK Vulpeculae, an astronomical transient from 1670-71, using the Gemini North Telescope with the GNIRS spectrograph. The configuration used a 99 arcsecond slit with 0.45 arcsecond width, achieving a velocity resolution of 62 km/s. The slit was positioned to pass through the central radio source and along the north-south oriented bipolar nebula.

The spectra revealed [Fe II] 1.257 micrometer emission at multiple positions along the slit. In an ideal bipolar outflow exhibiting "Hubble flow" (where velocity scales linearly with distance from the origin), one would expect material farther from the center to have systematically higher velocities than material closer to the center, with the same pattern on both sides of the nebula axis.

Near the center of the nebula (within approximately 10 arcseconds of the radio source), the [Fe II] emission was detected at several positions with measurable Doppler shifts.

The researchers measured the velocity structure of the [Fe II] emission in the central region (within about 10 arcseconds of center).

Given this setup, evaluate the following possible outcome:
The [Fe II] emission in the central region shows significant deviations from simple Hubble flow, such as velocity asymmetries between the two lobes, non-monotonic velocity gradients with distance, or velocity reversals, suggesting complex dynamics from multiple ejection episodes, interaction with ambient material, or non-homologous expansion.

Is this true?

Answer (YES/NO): YES